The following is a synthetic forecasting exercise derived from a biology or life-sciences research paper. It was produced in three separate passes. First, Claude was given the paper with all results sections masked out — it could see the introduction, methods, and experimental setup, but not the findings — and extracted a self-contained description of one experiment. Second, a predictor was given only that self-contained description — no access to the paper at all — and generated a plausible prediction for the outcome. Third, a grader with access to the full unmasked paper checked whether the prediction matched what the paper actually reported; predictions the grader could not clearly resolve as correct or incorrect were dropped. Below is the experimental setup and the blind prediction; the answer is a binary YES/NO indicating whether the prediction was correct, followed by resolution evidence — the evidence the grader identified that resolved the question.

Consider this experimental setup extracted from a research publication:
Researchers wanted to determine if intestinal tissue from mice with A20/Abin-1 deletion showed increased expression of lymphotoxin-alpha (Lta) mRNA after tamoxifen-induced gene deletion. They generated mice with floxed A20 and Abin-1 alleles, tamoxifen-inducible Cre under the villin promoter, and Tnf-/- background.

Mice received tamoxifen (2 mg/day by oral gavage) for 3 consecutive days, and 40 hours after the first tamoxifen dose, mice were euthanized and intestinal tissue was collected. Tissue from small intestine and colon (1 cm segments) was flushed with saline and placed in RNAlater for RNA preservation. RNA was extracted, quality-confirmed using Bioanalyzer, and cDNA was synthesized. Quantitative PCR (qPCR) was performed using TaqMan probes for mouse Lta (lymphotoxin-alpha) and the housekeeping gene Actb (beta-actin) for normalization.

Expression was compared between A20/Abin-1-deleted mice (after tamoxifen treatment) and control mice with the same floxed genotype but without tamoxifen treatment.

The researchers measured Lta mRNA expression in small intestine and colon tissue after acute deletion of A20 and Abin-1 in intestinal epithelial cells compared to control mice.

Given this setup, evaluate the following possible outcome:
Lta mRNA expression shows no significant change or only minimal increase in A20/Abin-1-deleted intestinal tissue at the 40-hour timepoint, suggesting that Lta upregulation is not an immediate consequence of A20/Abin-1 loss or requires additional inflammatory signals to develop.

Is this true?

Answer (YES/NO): NO